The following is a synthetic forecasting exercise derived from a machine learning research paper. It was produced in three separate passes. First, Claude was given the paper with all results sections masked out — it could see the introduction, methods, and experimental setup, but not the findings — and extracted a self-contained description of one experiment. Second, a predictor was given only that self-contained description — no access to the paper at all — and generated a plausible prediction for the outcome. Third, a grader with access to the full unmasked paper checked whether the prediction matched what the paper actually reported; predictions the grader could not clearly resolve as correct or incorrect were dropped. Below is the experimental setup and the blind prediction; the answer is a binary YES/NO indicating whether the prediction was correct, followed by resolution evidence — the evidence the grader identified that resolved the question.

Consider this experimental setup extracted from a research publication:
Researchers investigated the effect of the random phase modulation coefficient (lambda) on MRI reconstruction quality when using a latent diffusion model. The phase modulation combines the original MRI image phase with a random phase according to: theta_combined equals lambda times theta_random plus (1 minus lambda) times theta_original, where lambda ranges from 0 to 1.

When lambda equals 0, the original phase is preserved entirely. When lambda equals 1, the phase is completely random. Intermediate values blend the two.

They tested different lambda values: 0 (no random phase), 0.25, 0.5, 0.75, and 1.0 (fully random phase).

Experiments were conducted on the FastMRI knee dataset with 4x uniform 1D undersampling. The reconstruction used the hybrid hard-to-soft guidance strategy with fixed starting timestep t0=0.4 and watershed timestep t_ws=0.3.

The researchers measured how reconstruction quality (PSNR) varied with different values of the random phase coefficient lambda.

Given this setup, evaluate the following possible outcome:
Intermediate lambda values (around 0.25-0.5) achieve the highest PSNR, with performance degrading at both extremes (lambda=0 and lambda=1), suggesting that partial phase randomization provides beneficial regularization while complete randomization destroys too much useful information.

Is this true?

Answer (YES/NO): NO